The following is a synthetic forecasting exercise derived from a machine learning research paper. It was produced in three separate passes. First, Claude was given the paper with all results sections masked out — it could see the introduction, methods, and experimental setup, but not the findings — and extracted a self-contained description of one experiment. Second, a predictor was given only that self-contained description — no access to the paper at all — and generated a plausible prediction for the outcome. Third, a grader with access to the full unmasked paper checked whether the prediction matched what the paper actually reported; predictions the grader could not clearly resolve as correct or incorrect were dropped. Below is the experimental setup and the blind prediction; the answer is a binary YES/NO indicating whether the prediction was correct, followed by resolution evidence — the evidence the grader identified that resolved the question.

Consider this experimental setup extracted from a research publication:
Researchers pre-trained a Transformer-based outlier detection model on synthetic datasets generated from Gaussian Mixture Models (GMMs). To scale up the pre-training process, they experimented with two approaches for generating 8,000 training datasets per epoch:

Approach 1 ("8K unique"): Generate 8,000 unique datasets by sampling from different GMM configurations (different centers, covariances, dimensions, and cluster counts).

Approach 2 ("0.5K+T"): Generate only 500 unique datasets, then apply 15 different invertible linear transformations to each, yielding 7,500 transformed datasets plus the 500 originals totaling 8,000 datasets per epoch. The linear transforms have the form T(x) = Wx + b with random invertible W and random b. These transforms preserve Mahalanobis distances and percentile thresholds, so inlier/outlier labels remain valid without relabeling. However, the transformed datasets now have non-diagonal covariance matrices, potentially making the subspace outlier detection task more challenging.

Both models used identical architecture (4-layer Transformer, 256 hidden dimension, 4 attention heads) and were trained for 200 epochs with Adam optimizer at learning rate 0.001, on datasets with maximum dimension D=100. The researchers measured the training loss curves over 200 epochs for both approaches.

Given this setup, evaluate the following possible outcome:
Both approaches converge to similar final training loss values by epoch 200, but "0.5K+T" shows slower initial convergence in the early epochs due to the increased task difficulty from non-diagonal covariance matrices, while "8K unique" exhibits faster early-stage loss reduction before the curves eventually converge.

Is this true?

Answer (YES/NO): NO